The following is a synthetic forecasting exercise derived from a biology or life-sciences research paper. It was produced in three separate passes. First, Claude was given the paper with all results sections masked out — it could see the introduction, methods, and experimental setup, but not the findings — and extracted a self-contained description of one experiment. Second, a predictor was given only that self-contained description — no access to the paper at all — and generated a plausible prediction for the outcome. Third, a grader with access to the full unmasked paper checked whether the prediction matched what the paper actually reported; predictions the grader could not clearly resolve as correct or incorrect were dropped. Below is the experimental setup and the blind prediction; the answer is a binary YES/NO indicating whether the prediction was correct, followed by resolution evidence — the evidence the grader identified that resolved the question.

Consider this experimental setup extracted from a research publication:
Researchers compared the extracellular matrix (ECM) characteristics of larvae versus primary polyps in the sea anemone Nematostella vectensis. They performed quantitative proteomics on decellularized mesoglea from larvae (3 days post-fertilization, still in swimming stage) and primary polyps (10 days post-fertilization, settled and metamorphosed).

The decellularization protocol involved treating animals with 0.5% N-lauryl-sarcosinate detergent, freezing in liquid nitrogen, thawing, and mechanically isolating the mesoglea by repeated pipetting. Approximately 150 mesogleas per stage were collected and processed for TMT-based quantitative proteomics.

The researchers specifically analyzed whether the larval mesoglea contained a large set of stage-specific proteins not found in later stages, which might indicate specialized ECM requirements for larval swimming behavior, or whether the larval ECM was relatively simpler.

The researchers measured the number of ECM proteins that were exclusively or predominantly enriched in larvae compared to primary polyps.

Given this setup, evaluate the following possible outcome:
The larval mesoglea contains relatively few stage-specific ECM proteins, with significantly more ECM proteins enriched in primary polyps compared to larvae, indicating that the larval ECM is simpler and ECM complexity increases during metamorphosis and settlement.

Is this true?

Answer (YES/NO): YES